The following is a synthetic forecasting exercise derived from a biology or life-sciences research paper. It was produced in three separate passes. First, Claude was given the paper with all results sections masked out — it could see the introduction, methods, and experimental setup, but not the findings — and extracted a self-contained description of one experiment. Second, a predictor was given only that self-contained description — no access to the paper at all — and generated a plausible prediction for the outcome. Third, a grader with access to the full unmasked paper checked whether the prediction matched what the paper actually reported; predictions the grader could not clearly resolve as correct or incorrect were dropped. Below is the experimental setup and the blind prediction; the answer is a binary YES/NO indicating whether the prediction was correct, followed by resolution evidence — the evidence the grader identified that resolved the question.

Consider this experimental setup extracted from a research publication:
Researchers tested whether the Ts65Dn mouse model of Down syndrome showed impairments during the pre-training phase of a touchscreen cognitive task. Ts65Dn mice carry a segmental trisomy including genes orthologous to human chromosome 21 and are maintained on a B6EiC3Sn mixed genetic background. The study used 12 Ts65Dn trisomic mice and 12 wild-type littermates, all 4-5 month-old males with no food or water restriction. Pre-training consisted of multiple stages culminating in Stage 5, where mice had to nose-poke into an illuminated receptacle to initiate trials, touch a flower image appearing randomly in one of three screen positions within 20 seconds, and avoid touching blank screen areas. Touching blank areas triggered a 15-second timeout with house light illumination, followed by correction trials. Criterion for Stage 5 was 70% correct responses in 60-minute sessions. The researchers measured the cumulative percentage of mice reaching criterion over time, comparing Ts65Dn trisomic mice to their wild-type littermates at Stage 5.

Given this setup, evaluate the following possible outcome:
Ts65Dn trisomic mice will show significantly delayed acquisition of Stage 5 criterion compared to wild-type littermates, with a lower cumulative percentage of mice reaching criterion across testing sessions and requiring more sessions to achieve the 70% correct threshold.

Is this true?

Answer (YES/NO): NO